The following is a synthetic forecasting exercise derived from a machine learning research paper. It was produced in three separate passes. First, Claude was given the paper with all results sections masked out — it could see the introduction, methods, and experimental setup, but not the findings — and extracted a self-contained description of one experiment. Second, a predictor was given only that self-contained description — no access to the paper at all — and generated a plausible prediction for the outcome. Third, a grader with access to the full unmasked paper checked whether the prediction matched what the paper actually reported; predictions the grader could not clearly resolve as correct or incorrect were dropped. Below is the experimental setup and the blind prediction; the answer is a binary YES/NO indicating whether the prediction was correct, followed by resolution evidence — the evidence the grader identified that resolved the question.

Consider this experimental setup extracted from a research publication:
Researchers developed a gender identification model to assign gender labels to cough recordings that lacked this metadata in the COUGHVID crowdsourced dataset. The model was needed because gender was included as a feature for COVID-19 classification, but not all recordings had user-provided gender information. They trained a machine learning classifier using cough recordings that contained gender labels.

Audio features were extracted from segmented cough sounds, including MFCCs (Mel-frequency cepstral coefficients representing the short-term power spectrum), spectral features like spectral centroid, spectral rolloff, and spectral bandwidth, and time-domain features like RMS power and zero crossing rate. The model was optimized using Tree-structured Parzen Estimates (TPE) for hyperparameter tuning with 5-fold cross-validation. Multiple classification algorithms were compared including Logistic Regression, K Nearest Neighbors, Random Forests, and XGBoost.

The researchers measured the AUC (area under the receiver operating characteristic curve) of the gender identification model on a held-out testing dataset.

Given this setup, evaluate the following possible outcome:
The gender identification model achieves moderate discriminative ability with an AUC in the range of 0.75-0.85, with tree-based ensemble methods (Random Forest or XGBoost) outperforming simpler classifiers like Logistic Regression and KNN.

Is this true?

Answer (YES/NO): NO